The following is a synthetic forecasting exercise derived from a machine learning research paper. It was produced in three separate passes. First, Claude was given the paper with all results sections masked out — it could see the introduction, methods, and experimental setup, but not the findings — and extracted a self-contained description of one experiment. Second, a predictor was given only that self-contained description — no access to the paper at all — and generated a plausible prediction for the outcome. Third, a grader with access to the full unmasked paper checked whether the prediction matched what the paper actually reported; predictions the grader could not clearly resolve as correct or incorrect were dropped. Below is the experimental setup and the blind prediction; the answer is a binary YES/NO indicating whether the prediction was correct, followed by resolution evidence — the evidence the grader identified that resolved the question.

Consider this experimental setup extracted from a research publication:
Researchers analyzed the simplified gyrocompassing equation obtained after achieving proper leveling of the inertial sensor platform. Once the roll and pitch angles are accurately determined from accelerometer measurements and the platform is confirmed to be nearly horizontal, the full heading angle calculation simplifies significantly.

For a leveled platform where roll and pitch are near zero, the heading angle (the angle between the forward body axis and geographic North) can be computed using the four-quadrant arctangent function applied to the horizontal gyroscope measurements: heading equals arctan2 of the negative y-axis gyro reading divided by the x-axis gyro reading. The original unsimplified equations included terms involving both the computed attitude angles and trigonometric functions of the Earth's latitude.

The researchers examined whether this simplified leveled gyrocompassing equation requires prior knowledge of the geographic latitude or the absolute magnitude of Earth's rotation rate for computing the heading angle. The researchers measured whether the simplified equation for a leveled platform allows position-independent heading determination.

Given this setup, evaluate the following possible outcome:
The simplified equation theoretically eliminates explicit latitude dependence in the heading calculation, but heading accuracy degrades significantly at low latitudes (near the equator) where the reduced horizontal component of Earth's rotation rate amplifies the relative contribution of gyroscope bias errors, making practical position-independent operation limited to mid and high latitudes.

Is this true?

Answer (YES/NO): NO